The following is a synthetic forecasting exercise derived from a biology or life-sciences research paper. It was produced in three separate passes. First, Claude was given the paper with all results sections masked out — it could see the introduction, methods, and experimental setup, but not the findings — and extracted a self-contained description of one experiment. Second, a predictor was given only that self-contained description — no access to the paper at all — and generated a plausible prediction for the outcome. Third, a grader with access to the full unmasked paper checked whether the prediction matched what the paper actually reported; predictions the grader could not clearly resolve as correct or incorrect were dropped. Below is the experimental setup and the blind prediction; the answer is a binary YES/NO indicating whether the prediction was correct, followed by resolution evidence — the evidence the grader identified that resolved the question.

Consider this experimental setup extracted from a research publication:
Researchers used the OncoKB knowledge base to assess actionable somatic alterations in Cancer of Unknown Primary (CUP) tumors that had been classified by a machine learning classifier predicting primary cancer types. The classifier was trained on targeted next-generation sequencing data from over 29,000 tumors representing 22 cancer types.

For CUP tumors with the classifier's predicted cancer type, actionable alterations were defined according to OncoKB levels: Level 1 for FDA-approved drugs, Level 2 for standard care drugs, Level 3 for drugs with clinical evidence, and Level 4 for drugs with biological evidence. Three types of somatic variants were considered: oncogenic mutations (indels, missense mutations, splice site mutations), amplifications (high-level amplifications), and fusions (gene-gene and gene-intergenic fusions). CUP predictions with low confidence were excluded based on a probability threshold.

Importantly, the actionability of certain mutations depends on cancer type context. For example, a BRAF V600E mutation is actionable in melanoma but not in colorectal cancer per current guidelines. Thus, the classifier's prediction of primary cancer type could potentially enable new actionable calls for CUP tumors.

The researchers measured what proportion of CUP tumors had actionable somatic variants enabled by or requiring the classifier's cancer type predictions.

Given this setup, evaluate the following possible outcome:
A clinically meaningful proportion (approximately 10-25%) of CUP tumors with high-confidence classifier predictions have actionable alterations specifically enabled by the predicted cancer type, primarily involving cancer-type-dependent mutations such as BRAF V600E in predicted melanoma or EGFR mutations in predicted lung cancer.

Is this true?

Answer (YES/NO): YES